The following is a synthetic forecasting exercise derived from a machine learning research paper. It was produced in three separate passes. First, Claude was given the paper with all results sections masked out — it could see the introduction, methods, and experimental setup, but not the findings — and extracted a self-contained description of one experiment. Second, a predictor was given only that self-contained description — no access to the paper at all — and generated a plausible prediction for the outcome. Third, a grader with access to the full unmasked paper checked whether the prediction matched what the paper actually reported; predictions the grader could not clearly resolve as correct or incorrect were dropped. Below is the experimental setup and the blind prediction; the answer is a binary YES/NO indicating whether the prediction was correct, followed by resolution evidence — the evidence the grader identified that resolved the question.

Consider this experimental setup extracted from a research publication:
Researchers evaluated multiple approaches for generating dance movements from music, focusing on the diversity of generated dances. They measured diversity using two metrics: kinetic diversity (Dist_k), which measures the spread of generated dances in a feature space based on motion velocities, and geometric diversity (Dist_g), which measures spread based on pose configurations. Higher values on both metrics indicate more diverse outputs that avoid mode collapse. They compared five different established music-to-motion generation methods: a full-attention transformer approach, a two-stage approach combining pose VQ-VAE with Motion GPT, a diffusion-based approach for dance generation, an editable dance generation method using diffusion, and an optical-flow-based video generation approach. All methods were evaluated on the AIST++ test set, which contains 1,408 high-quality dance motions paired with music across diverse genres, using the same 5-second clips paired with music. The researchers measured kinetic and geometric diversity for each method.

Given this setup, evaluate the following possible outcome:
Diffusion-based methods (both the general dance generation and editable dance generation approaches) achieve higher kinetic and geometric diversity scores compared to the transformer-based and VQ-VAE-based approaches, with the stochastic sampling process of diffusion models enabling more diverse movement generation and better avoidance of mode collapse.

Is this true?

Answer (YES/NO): NO